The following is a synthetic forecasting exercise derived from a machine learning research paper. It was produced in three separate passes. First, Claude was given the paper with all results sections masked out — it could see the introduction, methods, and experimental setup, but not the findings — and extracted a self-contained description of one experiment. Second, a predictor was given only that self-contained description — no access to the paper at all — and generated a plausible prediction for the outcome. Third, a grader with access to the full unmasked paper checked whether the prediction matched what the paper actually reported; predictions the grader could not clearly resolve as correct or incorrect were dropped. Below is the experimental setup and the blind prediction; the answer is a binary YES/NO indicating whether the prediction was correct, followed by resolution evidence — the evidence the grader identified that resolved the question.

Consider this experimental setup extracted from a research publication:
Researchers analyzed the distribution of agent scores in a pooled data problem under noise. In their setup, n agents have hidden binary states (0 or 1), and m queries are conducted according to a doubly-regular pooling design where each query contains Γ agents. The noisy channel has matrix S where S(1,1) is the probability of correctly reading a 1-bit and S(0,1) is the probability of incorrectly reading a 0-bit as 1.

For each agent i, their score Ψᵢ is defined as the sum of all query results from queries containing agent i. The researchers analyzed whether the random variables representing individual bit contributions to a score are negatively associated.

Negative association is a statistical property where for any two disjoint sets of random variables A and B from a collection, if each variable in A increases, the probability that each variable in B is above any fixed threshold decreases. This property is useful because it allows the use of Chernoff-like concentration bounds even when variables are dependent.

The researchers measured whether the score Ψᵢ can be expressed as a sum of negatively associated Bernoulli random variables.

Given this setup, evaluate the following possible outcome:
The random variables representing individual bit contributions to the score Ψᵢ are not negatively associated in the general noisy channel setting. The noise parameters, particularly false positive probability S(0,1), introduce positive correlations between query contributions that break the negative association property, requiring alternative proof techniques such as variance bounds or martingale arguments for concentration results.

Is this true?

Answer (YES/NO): NO